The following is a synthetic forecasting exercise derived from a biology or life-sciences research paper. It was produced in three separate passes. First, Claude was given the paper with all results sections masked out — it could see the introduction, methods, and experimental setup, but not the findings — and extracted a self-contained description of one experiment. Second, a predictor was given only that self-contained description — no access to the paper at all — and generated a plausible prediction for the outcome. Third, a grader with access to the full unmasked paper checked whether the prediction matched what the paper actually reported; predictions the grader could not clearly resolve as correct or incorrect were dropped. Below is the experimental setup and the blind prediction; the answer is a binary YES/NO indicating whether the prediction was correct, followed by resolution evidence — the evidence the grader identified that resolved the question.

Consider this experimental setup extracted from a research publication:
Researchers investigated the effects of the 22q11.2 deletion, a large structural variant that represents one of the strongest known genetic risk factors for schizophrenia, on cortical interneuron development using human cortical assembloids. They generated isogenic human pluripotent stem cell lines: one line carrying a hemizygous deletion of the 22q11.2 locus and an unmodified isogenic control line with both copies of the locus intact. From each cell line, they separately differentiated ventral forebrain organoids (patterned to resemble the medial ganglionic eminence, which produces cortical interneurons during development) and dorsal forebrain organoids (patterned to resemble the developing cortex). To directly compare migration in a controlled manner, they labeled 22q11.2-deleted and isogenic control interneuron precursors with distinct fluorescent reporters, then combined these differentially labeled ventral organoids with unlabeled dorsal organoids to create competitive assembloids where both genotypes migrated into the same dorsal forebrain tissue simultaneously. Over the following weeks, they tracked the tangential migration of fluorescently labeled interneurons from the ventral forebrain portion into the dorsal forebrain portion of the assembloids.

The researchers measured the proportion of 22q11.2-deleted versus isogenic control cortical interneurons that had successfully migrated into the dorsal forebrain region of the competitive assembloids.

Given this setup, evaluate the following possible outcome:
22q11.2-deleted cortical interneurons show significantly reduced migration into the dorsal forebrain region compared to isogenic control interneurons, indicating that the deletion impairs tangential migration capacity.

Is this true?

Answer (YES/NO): YES